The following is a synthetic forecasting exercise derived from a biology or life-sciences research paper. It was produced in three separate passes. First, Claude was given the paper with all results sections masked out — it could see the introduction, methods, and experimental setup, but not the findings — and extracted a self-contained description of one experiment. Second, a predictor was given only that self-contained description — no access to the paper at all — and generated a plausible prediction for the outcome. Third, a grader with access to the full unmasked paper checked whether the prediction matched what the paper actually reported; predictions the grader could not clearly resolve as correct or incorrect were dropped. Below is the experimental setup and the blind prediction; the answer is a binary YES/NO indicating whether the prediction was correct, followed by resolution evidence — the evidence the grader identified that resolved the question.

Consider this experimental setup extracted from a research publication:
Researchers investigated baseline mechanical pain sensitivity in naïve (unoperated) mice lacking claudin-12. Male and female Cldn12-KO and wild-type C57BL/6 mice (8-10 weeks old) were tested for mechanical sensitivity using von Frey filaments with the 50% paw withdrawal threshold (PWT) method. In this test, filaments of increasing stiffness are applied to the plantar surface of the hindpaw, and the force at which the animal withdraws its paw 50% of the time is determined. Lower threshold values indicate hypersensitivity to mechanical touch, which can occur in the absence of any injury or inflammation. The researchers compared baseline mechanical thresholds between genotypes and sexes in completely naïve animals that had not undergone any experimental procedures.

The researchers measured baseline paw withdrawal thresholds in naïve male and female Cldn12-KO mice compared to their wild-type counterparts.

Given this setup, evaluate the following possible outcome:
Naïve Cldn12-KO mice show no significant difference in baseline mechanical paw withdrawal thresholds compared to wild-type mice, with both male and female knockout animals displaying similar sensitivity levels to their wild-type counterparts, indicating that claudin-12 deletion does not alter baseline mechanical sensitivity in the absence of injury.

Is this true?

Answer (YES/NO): NO